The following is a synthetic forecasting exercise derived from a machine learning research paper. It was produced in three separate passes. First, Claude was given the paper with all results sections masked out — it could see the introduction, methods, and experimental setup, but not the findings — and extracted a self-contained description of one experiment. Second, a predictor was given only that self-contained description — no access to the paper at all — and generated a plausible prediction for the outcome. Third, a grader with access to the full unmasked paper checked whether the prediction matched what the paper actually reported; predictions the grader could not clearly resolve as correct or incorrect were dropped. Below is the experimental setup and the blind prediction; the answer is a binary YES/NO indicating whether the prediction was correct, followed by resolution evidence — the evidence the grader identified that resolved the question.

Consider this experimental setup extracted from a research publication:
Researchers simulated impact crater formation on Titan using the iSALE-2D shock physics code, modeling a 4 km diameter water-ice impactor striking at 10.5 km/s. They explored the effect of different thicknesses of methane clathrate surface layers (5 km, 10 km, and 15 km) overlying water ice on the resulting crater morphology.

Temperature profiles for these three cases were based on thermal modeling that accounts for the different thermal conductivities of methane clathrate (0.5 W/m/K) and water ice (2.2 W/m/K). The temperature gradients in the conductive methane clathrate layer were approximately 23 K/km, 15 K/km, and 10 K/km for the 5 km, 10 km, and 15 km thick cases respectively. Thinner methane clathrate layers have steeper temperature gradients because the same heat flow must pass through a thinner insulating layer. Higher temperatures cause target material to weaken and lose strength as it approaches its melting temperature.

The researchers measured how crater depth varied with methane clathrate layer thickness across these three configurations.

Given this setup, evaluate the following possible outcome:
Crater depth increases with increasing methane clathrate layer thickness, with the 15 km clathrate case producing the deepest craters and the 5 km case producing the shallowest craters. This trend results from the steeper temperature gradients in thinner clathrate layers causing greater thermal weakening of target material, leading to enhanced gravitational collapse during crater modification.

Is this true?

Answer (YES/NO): NO